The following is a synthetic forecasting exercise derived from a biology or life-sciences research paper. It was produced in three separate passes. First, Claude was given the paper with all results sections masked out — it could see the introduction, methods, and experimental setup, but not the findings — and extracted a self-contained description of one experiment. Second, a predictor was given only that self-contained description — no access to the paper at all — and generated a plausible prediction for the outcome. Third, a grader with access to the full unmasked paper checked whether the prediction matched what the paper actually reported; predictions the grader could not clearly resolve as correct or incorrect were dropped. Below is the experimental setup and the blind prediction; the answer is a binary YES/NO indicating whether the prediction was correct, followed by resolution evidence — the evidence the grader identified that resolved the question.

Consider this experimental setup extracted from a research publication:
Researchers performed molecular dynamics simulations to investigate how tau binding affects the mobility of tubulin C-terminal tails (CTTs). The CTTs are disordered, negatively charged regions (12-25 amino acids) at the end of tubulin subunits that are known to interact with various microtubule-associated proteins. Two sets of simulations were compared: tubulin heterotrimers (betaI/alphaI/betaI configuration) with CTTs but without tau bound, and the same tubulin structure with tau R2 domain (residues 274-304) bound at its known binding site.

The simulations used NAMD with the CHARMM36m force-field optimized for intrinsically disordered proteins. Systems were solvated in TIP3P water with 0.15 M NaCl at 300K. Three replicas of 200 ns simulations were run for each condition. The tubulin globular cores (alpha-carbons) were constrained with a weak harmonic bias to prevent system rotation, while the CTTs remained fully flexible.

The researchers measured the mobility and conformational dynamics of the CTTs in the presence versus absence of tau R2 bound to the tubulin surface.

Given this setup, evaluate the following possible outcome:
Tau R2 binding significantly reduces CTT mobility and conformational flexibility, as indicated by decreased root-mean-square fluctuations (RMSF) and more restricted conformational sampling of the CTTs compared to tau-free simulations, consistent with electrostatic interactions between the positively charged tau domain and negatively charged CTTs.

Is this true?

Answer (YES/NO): NO